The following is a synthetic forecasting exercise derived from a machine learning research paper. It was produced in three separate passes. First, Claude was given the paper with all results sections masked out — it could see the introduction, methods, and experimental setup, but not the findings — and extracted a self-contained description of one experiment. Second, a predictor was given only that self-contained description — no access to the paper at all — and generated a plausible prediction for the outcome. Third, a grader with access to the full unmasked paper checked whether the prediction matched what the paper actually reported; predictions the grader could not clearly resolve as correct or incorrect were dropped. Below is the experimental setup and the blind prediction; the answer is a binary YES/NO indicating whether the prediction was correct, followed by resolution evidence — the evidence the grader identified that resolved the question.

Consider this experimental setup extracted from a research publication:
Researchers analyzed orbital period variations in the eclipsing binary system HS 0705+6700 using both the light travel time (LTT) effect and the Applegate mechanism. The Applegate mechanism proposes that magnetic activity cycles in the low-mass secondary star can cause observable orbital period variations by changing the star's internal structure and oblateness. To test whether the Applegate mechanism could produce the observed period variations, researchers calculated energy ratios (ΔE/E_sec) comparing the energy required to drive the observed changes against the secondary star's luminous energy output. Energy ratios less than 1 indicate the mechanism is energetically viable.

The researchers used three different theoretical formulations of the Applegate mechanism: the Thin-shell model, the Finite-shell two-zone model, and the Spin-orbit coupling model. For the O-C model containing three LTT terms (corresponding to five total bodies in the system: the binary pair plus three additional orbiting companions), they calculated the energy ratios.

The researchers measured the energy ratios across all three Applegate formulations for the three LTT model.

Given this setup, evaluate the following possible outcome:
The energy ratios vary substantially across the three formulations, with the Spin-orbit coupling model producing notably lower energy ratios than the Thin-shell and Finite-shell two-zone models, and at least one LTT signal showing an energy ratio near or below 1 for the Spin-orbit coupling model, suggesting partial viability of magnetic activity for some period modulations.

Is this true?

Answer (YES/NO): NO